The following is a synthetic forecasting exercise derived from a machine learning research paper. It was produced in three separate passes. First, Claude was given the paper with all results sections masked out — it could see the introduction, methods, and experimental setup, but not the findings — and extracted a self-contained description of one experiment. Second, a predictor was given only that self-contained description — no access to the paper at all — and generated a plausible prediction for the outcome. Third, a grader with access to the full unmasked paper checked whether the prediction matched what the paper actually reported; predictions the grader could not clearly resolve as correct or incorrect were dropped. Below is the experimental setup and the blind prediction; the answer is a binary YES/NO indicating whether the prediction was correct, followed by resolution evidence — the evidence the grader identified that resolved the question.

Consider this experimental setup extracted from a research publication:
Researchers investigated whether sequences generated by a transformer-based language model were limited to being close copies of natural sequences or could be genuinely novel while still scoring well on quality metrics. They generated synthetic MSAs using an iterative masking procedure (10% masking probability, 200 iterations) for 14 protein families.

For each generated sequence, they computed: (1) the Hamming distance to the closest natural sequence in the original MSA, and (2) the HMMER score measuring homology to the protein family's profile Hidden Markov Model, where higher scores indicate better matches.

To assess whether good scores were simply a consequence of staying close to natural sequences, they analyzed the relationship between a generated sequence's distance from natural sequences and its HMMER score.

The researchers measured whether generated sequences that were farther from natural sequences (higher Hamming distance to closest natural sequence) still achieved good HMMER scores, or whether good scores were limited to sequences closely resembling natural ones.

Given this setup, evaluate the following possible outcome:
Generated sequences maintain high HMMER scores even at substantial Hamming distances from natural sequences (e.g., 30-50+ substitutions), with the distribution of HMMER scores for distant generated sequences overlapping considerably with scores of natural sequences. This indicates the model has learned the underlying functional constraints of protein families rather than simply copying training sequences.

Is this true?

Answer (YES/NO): YES